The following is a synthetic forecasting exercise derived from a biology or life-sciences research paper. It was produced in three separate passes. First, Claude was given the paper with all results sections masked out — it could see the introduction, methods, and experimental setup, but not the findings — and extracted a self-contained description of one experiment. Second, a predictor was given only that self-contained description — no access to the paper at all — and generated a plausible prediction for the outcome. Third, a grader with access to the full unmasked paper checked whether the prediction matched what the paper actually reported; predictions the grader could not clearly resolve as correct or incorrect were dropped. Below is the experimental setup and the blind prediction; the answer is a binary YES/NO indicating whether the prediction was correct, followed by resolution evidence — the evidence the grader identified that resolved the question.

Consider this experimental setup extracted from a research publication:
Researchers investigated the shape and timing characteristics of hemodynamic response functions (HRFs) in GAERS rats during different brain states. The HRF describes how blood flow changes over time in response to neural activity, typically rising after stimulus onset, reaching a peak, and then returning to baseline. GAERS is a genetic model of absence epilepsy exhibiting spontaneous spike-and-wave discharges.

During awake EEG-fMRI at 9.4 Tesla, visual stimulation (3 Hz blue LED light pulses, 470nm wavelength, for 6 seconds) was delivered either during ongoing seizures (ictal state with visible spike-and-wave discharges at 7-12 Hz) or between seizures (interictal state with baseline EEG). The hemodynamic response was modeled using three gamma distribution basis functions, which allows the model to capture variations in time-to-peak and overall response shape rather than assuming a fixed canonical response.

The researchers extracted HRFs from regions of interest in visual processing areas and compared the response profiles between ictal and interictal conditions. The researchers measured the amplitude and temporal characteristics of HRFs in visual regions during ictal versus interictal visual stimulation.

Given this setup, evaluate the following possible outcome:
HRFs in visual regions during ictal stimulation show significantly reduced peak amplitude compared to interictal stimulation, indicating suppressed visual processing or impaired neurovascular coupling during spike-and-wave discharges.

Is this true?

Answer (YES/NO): NO